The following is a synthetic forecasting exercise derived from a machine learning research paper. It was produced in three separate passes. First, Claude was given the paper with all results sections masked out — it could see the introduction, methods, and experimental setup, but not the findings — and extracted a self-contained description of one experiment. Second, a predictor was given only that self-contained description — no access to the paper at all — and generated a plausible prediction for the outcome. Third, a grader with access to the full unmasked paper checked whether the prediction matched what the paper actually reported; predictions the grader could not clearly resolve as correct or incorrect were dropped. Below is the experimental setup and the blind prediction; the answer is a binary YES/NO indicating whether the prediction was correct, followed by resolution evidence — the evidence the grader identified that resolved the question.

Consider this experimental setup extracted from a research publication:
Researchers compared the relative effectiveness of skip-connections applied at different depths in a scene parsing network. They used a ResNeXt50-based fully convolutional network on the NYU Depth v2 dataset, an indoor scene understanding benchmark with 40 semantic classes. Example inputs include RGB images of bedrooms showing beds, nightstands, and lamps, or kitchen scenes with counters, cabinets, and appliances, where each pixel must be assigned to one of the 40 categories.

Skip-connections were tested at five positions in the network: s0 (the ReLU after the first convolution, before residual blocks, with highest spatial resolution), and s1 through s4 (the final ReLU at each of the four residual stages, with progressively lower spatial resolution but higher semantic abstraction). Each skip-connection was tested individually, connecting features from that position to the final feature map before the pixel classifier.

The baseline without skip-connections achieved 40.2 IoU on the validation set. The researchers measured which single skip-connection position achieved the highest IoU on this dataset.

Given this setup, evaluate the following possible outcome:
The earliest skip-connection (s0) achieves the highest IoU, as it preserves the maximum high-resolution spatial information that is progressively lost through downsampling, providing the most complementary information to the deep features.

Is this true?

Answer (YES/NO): NO